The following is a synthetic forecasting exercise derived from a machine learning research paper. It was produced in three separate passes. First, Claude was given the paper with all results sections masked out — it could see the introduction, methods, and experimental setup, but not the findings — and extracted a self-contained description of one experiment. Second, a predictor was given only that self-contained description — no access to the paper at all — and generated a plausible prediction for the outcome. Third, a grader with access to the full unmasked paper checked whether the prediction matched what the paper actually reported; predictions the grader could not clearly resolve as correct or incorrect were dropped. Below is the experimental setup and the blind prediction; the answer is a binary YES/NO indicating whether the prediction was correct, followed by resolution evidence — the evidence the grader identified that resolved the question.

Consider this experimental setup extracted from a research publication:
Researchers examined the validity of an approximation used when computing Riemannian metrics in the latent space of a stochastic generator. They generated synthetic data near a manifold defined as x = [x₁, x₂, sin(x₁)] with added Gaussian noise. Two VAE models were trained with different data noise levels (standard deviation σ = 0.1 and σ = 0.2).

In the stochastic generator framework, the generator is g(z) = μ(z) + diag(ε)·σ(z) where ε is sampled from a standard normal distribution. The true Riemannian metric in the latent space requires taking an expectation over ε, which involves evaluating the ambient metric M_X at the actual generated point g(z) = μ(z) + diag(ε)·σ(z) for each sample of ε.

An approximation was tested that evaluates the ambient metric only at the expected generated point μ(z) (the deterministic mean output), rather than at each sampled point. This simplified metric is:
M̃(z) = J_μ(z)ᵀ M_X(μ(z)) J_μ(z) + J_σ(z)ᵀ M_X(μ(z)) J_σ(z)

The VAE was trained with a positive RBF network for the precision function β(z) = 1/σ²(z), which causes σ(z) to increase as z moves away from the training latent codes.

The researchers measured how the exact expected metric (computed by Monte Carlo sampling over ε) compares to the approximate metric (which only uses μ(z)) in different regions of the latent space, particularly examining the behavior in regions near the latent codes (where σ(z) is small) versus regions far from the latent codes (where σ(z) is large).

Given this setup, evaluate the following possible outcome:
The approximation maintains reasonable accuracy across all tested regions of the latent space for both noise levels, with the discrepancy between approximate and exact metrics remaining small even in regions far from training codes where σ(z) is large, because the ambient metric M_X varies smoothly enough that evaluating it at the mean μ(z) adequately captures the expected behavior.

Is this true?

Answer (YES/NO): YES